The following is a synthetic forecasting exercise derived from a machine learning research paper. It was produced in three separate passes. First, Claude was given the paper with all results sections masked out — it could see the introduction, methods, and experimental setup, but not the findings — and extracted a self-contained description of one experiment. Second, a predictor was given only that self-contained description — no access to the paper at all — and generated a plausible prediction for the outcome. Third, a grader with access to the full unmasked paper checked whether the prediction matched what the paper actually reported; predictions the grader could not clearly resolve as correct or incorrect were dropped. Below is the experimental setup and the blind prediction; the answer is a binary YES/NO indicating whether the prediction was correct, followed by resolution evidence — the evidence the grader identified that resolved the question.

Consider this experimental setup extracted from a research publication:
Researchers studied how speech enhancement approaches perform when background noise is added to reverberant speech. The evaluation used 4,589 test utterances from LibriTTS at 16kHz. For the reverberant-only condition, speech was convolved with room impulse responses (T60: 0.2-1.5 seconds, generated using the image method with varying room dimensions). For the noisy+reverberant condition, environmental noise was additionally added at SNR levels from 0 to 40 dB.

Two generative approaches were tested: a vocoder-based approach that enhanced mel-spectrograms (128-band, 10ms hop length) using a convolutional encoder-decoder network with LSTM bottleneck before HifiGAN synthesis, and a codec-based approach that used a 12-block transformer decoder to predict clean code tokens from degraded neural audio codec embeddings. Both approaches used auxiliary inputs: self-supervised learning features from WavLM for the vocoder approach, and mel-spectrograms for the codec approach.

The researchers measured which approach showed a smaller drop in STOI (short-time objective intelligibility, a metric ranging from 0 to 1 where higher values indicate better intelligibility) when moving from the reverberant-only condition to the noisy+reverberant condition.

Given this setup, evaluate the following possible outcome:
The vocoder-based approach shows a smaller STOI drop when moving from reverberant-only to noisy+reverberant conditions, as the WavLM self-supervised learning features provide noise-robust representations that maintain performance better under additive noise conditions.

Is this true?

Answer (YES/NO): NO